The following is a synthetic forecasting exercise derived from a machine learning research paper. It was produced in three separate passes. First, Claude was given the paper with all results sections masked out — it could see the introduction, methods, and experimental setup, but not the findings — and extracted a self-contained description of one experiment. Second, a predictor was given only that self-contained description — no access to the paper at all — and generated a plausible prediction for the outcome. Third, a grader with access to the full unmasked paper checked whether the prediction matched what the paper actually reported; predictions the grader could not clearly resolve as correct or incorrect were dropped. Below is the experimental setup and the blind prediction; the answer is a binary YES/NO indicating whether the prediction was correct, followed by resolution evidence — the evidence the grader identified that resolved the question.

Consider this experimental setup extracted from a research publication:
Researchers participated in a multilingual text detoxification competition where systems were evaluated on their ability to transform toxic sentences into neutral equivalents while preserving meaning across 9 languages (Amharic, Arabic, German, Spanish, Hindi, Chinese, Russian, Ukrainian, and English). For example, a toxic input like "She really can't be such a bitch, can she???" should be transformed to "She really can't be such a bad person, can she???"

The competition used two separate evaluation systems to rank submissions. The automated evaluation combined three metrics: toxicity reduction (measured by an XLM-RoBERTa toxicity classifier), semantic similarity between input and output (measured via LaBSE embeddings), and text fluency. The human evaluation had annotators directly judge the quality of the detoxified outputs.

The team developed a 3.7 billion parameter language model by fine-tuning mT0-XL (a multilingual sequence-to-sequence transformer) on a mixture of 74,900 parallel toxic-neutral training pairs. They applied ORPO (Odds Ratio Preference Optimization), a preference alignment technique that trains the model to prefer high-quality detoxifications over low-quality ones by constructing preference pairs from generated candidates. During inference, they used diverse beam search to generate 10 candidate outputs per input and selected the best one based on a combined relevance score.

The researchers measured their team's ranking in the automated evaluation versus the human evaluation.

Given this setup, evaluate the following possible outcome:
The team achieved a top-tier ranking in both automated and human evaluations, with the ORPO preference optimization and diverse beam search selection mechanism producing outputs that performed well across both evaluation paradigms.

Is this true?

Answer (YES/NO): YES